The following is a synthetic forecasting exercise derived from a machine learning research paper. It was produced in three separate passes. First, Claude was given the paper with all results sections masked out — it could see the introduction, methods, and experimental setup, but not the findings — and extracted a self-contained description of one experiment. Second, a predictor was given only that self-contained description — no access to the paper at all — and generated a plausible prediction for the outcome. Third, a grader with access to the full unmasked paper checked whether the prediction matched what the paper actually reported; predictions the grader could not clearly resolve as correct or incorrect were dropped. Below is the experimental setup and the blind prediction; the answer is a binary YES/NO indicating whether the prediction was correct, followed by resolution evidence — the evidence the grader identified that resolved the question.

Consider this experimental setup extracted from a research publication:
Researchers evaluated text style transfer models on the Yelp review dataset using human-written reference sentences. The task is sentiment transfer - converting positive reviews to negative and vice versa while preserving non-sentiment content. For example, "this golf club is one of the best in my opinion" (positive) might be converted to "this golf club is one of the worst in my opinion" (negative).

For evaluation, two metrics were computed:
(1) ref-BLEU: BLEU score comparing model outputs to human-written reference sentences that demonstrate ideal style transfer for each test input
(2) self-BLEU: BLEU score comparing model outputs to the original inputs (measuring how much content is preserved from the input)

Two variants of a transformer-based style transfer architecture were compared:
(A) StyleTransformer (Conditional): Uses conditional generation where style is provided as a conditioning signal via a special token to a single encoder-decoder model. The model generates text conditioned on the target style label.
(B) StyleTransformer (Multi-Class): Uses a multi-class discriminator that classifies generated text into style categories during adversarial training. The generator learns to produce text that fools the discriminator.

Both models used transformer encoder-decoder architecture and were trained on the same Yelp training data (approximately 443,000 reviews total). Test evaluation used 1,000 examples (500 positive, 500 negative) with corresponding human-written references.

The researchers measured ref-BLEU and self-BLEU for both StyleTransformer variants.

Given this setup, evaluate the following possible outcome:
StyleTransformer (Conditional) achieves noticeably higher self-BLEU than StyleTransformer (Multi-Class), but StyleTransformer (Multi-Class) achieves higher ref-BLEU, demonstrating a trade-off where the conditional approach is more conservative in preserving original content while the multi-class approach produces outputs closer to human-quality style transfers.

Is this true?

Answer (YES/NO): NO